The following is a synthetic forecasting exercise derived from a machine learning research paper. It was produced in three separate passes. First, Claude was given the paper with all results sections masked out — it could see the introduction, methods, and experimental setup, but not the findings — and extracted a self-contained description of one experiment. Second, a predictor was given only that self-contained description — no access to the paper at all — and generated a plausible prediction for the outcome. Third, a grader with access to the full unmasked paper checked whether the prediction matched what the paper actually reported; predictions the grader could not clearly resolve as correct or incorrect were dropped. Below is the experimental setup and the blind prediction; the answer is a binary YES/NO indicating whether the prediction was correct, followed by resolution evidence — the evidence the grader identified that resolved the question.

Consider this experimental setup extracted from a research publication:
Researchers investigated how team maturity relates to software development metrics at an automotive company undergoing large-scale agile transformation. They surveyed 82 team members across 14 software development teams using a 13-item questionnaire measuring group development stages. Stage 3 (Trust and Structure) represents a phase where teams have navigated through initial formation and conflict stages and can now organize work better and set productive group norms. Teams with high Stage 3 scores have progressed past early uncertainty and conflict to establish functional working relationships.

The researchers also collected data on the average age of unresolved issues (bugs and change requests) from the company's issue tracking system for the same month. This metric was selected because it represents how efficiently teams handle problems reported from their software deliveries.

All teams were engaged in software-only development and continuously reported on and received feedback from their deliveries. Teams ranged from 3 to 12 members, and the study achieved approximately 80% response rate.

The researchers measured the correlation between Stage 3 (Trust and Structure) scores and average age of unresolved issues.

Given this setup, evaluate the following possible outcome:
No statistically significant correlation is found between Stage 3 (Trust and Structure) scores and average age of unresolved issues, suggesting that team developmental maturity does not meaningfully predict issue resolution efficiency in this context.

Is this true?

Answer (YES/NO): NO